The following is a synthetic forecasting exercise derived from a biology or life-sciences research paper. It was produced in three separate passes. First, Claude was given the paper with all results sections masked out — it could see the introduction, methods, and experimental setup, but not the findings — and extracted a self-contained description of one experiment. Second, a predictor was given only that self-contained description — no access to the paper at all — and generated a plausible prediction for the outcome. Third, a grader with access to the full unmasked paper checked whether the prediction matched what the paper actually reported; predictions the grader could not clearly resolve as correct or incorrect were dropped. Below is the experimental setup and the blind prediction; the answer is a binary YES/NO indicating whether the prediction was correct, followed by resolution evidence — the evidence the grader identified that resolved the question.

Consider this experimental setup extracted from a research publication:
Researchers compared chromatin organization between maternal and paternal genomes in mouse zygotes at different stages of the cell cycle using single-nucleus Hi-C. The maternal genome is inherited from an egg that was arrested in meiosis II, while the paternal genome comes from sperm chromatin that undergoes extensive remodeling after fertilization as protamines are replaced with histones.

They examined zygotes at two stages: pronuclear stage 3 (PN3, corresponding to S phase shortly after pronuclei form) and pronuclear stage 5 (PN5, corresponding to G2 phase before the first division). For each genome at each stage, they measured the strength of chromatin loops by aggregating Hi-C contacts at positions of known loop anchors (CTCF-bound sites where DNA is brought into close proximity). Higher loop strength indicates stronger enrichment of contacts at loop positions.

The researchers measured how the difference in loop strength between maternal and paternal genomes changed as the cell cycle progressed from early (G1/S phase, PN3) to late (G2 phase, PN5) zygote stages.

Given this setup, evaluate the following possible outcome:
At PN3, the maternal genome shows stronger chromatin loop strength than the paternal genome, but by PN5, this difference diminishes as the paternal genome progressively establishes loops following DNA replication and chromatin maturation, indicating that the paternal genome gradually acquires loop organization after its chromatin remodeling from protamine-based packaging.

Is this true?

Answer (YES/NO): NO